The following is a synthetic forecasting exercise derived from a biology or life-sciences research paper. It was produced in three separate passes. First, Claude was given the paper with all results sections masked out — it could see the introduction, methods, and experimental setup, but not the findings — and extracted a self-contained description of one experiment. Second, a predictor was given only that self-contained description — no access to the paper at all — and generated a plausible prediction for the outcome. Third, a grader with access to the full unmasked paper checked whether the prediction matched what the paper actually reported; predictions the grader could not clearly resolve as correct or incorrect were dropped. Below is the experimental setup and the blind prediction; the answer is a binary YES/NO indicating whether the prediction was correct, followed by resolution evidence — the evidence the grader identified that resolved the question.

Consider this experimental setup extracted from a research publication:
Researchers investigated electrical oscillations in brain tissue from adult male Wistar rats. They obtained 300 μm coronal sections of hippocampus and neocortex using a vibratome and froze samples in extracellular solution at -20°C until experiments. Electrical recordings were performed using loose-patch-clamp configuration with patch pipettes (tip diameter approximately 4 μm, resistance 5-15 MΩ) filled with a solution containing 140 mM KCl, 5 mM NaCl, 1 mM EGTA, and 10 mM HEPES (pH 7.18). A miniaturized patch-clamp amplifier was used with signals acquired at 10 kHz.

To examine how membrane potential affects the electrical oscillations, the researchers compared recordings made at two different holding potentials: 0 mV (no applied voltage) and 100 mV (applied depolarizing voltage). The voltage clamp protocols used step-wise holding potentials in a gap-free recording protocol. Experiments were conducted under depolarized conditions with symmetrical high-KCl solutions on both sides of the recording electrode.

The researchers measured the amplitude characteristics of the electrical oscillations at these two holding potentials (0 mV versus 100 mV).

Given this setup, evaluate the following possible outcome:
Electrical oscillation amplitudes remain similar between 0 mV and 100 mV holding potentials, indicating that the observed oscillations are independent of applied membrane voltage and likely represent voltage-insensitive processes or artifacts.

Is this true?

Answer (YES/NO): NO